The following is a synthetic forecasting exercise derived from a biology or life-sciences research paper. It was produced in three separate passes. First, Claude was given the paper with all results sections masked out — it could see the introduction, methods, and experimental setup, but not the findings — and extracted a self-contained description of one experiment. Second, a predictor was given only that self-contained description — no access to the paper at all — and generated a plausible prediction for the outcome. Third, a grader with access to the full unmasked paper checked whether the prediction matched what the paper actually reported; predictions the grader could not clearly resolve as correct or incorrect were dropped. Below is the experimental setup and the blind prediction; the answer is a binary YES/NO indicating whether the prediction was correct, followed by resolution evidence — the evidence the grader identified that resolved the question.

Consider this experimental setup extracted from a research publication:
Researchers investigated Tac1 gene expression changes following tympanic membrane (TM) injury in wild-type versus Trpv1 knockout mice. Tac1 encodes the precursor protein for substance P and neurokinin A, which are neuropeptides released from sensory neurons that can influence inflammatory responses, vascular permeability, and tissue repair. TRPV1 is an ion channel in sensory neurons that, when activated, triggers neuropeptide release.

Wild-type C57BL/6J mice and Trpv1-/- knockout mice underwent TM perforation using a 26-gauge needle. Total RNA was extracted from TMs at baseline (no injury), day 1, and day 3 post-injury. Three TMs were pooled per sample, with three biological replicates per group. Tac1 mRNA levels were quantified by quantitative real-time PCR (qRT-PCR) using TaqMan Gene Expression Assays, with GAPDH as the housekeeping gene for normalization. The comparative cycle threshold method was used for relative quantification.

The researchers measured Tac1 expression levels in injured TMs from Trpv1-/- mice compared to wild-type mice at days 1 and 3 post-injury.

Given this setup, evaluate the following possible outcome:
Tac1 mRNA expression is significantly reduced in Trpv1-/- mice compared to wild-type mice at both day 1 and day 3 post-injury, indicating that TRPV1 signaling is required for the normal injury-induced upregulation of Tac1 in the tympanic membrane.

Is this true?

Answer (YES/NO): NO